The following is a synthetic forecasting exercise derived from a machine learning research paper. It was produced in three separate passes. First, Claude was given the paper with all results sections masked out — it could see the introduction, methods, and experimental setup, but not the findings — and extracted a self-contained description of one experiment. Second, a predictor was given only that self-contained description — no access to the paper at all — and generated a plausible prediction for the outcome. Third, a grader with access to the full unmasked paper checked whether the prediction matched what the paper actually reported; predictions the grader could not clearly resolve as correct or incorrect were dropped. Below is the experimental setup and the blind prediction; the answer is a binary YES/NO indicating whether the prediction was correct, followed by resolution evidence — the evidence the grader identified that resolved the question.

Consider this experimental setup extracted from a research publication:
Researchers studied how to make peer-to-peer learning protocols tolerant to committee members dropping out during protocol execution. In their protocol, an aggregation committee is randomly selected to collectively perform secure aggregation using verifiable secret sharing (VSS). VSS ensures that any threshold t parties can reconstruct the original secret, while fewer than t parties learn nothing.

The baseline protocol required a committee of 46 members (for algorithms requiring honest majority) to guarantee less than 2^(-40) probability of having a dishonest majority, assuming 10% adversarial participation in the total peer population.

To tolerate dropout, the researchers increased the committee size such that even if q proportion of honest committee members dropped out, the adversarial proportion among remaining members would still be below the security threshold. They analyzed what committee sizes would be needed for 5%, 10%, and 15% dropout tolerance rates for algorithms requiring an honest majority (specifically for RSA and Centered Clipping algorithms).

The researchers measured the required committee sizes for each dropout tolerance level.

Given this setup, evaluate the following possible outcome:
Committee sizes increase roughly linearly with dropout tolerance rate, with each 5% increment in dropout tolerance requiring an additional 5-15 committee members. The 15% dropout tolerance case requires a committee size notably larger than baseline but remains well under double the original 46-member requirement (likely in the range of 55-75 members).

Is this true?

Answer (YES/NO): YES